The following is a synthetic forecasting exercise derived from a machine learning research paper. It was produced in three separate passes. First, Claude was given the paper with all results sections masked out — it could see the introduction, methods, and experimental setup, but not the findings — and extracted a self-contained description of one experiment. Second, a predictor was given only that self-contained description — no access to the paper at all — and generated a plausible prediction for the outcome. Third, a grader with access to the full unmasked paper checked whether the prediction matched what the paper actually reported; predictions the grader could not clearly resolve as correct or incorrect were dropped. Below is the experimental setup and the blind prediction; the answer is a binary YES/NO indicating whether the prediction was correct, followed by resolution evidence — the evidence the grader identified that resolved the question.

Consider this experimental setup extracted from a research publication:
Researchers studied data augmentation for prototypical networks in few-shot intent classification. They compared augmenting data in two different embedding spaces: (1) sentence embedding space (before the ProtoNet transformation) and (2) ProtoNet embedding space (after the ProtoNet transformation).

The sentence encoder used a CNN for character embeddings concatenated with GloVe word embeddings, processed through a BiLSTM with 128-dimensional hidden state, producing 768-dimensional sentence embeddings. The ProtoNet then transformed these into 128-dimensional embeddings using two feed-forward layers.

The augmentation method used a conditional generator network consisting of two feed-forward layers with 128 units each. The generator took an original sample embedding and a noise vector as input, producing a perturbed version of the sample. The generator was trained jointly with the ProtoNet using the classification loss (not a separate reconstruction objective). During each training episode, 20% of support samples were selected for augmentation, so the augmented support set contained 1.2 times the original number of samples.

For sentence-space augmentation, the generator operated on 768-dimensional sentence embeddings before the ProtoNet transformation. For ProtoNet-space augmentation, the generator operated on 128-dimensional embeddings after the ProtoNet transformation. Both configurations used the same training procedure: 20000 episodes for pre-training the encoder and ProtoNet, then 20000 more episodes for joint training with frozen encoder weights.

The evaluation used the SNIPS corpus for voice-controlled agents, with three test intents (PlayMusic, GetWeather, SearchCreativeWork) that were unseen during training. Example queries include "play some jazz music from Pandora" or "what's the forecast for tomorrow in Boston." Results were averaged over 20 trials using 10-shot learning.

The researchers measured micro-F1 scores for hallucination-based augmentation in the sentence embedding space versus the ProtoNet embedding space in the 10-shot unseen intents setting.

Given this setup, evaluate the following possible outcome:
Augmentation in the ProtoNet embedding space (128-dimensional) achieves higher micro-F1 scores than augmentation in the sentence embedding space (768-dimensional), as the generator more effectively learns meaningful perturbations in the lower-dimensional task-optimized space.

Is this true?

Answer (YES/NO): YES